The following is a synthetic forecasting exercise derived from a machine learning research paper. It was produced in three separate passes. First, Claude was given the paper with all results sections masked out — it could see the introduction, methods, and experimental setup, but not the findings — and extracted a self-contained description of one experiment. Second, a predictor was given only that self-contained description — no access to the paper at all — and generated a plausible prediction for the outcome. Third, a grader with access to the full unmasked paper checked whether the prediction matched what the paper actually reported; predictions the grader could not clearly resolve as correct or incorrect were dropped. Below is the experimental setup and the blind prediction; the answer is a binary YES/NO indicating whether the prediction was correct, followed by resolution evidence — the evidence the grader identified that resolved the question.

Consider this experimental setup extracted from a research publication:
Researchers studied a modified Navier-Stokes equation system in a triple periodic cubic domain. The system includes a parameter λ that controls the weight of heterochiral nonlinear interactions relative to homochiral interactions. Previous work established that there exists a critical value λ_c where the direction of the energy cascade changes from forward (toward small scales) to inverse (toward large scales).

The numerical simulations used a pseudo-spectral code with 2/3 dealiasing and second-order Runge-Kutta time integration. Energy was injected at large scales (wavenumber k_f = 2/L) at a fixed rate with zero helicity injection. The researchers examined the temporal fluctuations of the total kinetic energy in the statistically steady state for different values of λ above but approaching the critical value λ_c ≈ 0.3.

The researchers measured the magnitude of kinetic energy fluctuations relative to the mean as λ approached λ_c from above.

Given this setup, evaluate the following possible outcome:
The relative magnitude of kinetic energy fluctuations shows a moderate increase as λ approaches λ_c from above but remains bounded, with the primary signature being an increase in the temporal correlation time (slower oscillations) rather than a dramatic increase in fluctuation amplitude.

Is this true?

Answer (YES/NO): NO